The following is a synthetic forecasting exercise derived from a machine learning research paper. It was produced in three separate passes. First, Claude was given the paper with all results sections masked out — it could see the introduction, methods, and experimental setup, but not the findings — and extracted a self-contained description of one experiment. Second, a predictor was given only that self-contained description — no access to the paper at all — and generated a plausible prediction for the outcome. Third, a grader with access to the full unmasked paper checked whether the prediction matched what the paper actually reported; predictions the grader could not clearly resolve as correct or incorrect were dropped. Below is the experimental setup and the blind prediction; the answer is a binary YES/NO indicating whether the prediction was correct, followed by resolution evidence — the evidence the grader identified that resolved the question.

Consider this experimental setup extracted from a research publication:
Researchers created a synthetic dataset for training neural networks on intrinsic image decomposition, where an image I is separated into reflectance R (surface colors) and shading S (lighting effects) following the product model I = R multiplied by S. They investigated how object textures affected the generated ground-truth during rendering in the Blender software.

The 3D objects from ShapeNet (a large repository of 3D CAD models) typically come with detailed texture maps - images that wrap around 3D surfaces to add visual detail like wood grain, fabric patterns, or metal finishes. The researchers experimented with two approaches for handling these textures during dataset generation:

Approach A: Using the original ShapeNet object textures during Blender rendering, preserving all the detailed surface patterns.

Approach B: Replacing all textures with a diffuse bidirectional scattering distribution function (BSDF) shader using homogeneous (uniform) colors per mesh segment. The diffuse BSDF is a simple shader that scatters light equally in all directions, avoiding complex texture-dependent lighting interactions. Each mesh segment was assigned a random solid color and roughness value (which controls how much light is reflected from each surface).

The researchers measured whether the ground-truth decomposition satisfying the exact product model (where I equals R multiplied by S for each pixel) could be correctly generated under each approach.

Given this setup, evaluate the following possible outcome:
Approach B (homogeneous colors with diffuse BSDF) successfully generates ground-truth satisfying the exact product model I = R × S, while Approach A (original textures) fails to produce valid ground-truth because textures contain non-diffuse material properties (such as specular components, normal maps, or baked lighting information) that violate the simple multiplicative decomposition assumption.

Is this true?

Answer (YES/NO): NO